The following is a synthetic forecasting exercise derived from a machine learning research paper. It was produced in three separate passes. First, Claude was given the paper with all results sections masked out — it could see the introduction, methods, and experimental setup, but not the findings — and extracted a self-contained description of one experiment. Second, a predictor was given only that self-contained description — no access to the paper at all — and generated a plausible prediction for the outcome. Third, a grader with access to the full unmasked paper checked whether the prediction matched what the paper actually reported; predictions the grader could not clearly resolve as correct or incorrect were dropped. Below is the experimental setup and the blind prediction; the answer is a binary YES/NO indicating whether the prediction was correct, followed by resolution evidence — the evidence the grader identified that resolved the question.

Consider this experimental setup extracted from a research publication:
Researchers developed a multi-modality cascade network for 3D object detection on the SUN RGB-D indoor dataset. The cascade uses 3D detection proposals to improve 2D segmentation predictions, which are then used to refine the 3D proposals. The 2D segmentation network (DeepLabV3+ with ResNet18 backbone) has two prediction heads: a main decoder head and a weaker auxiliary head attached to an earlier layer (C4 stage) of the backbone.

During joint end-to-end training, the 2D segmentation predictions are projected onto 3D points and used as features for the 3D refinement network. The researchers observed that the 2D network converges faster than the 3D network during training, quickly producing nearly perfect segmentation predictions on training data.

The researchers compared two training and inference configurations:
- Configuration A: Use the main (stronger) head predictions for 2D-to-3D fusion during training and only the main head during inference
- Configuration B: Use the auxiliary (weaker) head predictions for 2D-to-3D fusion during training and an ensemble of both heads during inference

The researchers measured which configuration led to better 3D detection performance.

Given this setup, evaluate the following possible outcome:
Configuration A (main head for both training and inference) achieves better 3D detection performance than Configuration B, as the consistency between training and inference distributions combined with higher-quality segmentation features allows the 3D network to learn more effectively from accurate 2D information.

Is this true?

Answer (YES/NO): NO